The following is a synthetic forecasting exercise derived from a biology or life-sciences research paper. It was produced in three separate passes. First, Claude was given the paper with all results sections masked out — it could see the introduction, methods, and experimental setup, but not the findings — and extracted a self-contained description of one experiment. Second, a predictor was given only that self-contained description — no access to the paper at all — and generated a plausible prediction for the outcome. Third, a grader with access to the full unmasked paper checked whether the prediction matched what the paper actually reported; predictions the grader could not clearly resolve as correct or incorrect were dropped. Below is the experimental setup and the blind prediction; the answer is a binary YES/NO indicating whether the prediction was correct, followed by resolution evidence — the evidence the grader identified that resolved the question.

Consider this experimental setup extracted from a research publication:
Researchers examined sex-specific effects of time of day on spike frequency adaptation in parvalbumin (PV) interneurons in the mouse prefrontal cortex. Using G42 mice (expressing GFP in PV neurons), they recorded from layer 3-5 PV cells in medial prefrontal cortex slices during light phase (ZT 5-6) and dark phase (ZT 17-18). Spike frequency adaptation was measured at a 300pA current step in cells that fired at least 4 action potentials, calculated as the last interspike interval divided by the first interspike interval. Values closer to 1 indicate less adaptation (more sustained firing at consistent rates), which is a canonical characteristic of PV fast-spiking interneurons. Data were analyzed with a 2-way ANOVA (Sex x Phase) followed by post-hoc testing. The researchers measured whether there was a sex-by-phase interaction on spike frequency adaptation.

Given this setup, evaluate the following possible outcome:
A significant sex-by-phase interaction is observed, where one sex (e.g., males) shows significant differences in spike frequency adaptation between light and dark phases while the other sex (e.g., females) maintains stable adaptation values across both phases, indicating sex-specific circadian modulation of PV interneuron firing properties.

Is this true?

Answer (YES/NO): NO